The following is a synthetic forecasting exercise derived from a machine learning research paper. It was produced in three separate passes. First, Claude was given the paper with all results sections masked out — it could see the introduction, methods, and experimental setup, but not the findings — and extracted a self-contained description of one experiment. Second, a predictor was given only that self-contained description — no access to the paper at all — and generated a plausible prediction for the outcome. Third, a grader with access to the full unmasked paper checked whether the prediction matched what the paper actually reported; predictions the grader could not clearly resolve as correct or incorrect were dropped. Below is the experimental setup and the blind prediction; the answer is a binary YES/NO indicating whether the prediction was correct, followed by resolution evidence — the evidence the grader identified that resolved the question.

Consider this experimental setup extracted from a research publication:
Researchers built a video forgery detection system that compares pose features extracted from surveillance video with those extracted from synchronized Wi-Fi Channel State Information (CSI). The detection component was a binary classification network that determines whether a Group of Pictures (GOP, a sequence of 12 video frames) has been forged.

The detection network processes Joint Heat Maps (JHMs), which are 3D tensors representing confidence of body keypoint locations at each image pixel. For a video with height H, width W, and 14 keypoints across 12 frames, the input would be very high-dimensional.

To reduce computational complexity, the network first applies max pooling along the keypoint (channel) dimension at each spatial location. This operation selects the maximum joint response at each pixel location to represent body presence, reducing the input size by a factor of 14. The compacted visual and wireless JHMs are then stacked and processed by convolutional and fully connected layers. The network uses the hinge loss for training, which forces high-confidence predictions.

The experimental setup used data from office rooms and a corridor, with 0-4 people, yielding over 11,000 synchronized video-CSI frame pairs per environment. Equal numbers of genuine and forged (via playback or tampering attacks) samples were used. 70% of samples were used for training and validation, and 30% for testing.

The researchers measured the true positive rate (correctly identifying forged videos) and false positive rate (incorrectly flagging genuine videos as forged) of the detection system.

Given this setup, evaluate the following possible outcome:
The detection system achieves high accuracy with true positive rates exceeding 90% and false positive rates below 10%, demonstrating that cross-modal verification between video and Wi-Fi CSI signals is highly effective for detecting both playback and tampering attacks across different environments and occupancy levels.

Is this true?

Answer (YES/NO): YES